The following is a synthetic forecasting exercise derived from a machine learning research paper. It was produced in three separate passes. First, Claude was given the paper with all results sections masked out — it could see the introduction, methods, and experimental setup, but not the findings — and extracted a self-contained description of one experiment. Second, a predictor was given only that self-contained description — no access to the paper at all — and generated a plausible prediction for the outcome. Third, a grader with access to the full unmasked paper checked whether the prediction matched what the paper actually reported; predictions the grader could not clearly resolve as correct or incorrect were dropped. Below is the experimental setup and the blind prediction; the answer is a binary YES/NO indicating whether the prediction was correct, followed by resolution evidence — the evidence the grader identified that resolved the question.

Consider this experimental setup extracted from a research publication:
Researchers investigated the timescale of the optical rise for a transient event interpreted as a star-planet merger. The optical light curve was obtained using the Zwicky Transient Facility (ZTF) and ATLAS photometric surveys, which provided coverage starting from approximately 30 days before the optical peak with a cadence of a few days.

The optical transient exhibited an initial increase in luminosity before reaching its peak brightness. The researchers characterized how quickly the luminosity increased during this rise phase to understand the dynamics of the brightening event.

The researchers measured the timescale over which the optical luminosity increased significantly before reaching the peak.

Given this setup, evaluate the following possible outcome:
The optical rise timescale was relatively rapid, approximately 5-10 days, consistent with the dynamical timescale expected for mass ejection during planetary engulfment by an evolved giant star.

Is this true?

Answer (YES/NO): NO